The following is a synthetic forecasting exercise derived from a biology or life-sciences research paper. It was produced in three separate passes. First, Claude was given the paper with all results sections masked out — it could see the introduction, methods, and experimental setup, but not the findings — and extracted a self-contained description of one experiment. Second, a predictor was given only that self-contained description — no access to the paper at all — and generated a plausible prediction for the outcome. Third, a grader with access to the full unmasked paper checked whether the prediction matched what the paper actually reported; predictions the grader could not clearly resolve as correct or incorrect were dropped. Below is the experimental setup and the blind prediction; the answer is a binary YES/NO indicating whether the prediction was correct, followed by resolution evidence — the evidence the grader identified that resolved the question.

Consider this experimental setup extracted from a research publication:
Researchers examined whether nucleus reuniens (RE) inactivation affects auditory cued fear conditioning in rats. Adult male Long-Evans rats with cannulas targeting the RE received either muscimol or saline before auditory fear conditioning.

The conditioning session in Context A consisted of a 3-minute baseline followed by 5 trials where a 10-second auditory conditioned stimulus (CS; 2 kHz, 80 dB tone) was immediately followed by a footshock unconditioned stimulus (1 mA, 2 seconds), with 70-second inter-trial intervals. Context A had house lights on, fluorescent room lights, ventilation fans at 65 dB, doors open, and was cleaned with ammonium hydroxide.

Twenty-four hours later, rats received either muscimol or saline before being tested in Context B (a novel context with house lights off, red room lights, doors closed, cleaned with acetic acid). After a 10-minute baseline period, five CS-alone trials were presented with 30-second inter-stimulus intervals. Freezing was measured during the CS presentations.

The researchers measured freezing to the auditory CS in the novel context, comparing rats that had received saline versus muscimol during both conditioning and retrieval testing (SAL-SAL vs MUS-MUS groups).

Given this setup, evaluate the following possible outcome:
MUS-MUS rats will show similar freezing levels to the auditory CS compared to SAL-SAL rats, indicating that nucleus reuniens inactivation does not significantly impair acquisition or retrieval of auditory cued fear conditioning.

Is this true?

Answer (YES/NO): YES